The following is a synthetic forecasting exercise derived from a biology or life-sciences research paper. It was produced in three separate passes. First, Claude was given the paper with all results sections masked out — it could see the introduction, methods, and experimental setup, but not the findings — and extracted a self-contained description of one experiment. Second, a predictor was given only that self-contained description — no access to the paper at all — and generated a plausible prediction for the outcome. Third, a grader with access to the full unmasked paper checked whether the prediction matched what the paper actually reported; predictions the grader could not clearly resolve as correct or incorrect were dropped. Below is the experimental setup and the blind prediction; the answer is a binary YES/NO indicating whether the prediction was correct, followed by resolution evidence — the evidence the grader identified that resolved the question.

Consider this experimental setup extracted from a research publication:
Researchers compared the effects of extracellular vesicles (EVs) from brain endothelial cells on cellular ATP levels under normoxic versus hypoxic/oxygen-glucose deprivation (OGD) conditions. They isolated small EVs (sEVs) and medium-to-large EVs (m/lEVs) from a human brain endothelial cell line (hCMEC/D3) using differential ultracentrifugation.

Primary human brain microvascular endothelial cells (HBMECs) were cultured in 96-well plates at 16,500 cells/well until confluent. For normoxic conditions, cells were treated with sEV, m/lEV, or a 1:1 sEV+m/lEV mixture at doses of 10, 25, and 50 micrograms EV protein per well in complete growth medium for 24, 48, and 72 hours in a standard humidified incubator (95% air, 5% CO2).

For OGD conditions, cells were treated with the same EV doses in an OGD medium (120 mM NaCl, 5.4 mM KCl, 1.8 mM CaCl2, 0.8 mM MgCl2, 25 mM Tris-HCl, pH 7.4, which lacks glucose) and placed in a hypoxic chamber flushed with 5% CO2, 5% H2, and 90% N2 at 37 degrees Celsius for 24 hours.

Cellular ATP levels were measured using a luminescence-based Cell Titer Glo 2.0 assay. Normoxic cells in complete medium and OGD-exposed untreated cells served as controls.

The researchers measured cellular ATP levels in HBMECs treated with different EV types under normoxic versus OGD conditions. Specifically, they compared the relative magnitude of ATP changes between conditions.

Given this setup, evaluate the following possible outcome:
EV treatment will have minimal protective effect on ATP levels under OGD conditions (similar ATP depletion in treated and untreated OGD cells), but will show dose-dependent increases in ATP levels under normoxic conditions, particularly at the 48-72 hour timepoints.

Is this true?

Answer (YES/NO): NO